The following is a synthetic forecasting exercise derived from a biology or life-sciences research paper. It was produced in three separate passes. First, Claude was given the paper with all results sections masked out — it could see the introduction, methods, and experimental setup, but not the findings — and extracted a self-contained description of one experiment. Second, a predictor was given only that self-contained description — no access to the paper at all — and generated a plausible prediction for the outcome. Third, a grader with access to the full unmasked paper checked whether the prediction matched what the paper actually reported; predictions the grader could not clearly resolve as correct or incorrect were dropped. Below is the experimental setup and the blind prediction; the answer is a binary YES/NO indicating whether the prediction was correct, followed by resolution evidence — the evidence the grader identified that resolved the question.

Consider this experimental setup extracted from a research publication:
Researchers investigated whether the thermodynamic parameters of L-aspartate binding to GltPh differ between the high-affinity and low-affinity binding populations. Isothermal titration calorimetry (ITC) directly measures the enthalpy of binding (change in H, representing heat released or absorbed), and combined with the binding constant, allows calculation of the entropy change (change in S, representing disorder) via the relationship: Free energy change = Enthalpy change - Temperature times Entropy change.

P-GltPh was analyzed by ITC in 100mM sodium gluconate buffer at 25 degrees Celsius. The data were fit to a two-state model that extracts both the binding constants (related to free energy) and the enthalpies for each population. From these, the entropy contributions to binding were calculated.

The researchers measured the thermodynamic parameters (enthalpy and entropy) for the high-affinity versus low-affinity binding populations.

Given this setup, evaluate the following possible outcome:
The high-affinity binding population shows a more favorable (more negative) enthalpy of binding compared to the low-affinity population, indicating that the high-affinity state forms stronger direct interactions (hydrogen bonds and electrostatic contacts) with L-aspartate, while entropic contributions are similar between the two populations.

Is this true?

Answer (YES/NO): NO